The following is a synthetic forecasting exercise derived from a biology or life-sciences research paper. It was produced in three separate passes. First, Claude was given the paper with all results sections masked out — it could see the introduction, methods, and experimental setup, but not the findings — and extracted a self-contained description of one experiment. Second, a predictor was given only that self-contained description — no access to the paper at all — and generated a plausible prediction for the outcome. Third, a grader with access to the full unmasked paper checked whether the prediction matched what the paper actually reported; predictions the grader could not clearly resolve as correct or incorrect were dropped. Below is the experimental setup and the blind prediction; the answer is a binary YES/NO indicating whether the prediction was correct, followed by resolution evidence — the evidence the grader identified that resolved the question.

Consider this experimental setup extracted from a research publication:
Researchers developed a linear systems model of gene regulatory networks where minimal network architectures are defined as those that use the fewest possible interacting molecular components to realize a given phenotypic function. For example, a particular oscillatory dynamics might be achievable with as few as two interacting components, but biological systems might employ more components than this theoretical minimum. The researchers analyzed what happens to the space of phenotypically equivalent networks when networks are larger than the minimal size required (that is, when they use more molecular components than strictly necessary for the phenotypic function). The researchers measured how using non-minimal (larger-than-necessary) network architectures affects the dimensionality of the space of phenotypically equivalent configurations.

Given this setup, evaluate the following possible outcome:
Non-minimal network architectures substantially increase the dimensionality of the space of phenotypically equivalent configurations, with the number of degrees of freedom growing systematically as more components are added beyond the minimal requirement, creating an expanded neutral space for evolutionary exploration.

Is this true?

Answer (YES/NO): YES